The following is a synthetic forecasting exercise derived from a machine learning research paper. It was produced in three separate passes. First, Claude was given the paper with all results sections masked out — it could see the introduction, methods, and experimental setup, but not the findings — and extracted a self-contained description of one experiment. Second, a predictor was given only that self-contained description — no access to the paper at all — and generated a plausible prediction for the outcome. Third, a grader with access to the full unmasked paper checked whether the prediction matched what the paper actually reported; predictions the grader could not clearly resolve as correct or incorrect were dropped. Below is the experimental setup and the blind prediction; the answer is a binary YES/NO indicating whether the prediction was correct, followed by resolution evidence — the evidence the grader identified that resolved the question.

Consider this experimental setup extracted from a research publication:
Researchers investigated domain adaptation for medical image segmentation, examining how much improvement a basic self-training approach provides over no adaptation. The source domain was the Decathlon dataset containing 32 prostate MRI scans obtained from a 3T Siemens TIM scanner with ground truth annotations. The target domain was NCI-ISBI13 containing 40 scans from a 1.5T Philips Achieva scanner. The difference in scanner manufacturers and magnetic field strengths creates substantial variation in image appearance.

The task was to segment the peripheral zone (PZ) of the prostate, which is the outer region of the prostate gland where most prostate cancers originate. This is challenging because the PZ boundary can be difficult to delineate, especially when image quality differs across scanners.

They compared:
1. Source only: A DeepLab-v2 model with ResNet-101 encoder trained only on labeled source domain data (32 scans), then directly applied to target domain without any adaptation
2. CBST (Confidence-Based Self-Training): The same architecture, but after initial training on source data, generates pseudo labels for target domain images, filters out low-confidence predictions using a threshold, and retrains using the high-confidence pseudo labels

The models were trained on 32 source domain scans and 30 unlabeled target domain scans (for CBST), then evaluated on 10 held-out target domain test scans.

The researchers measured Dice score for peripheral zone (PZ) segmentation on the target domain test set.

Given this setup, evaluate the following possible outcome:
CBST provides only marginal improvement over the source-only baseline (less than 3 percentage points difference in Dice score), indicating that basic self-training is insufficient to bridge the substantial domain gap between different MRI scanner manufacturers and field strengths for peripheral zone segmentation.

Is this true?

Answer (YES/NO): NO